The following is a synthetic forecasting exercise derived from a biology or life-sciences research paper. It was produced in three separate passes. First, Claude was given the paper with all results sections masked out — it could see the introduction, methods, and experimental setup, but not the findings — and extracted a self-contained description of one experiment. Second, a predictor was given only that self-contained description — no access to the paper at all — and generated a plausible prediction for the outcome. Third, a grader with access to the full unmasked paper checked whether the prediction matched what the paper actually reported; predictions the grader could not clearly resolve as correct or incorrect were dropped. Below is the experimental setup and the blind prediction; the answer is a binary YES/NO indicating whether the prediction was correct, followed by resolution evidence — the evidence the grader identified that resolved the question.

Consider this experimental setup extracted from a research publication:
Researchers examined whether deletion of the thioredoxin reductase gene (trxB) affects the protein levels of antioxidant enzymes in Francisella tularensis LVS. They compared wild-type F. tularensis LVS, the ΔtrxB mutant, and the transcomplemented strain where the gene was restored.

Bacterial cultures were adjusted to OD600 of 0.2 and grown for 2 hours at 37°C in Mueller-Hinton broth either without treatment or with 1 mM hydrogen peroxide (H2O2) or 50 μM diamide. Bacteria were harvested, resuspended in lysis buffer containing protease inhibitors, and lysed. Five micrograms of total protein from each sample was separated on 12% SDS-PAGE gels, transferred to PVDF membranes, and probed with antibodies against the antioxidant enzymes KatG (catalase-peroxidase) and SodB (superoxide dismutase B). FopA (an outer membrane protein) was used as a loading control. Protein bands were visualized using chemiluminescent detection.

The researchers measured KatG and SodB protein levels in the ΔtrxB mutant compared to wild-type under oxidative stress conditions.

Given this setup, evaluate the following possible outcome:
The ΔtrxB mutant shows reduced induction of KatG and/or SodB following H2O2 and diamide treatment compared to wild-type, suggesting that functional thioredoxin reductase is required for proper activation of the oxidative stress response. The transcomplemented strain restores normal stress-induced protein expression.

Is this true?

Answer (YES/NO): YES